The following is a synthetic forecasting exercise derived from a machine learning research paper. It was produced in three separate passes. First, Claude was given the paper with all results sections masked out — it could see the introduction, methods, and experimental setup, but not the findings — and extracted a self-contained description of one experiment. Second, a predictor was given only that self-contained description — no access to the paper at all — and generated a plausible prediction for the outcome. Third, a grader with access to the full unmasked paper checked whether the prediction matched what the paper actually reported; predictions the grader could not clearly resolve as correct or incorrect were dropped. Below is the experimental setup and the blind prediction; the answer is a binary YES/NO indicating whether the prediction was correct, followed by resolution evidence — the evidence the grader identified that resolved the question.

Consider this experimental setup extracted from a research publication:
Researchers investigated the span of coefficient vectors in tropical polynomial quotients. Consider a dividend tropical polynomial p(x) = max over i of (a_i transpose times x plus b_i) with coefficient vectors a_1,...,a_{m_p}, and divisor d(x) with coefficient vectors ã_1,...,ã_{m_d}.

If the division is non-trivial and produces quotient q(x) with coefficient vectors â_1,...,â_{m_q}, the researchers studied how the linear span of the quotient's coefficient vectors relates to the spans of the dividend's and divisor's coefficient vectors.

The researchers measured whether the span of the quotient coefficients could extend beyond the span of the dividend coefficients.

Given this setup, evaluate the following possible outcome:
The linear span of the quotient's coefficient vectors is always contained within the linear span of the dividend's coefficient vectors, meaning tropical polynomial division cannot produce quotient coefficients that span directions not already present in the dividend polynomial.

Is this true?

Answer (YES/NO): YES